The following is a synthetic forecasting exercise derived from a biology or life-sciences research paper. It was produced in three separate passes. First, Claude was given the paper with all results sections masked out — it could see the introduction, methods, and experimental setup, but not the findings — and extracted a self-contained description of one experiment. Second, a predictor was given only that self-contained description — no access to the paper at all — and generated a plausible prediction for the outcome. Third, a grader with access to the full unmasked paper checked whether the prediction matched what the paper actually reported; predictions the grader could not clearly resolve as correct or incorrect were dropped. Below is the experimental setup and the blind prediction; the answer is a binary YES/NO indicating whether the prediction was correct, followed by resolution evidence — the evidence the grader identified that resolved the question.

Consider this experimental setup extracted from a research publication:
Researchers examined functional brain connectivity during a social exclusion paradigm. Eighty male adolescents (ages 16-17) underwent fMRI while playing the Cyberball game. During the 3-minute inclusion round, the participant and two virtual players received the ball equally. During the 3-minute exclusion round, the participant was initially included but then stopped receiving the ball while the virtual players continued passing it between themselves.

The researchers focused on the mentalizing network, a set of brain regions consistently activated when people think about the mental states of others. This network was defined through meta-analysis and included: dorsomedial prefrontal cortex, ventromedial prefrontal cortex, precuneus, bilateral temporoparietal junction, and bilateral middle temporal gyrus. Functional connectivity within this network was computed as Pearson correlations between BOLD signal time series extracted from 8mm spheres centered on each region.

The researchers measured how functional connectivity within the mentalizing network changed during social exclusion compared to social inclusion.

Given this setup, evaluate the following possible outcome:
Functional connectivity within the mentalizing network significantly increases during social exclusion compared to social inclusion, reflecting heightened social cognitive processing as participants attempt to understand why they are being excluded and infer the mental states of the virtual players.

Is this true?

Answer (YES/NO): YES